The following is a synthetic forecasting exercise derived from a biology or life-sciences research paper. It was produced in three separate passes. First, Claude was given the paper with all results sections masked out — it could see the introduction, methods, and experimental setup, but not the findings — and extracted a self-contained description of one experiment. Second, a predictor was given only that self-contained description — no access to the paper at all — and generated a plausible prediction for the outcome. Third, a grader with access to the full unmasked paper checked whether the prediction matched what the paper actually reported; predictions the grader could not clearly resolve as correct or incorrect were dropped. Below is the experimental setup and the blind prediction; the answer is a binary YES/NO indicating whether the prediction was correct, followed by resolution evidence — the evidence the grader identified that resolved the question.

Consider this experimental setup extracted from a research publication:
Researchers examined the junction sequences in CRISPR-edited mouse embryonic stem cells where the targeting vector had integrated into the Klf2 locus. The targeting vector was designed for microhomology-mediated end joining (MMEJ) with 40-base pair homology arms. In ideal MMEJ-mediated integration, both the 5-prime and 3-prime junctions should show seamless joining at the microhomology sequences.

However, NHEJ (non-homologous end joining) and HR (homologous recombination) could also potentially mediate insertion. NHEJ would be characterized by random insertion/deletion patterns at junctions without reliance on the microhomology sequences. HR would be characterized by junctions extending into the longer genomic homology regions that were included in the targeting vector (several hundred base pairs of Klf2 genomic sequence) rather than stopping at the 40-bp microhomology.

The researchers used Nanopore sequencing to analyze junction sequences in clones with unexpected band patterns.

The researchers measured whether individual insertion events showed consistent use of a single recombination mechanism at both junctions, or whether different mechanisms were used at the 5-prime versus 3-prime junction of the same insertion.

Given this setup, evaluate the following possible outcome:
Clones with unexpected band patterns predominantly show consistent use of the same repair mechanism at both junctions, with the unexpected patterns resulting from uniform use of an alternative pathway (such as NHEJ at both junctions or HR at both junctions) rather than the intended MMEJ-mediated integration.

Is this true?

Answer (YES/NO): NO